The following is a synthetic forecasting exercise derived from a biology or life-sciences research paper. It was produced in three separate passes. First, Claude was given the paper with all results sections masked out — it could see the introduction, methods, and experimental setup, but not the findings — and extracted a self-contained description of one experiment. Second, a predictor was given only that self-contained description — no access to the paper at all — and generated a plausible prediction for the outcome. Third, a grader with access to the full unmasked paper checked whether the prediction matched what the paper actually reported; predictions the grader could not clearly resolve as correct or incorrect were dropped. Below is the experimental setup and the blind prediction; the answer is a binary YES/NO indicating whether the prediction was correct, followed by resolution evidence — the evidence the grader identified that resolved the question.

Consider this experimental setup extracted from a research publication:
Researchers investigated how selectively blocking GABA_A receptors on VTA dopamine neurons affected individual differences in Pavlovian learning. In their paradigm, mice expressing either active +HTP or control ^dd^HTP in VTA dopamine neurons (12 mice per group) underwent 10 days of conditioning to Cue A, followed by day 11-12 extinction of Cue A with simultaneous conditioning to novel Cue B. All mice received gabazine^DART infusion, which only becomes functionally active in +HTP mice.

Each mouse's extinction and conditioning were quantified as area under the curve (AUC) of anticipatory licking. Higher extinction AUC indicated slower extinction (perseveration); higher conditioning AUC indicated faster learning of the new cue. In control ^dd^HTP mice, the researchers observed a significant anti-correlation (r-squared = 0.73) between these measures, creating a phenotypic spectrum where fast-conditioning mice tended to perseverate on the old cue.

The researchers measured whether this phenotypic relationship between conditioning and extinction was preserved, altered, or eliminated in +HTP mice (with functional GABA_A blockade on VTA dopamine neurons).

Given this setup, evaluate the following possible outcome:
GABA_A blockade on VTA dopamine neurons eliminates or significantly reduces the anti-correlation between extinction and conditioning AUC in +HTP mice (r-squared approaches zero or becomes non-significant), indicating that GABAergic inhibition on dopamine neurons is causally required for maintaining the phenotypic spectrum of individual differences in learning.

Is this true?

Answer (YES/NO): YES